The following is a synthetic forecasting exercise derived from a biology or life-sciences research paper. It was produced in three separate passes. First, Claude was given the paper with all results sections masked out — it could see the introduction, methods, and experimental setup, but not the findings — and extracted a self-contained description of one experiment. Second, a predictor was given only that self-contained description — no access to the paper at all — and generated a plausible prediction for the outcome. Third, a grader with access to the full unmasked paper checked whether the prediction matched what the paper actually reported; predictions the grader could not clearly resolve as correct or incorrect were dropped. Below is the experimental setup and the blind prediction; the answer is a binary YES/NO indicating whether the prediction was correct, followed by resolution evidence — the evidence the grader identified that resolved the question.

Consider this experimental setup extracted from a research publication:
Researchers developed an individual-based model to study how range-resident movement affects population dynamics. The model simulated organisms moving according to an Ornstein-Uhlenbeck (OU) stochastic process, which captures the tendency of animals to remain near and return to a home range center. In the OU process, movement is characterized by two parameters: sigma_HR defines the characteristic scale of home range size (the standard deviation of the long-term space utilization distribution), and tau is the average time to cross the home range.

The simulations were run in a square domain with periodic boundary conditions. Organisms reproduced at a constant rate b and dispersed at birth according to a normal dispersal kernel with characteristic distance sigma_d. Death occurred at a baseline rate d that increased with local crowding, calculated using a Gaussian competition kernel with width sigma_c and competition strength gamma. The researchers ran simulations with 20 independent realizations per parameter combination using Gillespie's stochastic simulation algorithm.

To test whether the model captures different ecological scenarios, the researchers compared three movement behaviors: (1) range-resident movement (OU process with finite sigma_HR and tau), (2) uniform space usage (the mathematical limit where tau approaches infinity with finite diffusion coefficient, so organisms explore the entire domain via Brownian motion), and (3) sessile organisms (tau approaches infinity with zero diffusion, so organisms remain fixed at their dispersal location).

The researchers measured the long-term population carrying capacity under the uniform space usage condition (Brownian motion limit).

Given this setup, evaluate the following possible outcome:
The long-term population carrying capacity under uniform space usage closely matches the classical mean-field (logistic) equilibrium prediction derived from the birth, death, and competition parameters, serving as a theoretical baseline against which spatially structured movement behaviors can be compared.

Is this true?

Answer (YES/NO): YES